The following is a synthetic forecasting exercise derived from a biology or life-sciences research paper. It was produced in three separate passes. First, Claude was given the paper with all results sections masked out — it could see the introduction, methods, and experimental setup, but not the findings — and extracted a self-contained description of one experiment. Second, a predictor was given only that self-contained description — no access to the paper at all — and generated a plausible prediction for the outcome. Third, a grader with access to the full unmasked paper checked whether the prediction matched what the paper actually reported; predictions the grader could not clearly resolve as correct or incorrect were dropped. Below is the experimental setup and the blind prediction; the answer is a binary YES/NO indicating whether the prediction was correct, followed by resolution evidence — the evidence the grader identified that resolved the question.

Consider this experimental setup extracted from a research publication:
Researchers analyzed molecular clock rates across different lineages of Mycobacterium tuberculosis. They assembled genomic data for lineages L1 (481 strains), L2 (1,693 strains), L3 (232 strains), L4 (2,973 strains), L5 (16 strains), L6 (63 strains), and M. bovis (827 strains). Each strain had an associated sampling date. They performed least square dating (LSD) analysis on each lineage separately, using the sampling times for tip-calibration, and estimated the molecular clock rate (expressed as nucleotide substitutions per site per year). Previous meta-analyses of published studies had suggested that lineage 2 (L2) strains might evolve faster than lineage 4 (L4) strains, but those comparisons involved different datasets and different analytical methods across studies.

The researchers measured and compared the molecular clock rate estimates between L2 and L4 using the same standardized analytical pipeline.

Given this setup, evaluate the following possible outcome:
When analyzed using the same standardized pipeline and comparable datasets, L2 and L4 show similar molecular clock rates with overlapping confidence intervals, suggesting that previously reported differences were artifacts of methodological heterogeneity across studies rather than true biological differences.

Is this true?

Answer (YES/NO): NO